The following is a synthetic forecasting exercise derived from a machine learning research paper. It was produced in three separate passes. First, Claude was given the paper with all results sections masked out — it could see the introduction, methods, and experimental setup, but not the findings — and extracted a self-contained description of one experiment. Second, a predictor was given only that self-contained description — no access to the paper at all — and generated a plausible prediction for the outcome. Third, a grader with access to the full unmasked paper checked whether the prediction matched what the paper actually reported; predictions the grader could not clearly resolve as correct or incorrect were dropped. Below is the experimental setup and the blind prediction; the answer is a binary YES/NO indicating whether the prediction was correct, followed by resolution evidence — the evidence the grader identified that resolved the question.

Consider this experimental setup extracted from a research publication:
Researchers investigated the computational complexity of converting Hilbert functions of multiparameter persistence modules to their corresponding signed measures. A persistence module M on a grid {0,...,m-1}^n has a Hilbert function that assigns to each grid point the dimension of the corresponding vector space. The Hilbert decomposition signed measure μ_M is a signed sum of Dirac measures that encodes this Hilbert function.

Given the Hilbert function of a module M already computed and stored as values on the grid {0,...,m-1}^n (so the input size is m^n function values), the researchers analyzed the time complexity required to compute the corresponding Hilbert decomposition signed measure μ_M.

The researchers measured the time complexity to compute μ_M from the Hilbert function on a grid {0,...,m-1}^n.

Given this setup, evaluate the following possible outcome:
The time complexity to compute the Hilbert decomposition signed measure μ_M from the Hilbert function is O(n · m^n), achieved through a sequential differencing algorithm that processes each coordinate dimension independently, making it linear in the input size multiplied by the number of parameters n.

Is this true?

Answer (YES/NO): NO